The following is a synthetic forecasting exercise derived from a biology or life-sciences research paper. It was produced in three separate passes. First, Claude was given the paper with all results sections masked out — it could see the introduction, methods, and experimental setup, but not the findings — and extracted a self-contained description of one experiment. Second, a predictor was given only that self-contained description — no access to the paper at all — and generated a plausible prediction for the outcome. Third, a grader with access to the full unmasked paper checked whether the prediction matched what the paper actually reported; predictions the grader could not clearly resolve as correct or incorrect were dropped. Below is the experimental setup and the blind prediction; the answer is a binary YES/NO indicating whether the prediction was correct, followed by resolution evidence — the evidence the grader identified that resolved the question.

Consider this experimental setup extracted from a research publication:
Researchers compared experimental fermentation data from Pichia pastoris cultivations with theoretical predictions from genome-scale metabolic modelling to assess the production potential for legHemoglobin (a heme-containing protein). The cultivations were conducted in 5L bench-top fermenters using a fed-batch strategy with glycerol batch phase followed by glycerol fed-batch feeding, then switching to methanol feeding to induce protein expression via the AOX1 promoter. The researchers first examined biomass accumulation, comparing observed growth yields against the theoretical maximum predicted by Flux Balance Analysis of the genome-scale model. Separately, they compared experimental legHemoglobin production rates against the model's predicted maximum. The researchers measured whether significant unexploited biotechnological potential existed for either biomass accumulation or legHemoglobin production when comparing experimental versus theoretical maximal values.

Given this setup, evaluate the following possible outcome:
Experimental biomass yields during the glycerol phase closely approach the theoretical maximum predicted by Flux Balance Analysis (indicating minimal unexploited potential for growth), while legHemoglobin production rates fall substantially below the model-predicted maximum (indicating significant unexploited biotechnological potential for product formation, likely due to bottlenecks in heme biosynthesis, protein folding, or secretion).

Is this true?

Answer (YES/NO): NO